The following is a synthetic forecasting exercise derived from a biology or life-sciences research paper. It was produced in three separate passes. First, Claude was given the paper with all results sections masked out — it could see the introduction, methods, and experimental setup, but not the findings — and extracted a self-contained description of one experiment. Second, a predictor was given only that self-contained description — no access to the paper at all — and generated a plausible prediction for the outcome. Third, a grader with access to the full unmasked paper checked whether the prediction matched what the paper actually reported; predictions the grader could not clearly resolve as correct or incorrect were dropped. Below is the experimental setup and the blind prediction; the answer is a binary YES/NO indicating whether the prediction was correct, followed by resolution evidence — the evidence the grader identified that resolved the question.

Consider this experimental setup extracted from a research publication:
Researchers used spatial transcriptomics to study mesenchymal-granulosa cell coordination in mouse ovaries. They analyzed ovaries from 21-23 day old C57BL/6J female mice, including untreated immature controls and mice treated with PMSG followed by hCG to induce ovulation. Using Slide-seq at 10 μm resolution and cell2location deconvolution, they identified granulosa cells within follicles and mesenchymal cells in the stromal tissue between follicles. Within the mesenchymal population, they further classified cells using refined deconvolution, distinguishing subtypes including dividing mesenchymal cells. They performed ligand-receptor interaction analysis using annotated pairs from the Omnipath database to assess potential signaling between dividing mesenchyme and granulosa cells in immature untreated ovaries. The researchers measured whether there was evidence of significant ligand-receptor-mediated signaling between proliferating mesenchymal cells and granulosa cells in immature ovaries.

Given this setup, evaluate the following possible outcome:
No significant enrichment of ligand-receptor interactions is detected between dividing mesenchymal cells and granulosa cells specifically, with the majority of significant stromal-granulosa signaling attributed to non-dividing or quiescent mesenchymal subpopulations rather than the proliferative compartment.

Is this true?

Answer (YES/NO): NO